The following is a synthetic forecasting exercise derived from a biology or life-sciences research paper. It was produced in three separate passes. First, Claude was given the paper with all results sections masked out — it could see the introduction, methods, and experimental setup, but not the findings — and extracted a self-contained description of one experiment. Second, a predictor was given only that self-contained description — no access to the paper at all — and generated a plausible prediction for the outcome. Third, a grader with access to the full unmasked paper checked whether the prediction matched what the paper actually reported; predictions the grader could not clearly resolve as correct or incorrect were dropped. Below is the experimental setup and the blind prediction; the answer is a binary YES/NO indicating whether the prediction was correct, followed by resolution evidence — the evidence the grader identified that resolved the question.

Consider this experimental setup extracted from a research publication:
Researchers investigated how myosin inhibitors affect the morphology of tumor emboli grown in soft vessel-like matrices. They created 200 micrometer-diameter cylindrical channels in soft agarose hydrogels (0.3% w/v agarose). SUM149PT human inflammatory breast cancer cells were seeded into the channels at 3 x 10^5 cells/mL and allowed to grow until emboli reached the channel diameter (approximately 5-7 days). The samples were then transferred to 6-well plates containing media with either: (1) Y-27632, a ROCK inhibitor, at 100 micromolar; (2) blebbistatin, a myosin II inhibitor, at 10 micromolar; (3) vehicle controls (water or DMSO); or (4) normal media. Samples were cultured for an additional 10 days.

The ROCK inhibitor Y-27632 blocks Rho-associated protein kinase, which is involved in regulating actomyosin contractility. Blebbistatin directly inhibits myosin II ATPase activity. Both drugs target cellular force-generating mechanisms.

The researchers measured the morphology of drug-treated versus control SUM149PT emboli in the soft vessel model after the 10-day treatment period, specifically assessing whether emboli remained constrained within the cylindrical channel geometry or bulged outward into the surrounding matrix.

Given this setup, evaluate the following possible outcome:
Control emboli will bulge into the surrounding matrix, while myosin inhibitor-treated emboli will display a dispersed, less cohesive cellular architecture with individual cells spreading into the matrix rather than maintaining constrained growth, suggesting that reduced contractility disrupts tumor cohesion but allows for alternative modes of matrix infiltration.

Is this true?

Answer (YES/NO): NO